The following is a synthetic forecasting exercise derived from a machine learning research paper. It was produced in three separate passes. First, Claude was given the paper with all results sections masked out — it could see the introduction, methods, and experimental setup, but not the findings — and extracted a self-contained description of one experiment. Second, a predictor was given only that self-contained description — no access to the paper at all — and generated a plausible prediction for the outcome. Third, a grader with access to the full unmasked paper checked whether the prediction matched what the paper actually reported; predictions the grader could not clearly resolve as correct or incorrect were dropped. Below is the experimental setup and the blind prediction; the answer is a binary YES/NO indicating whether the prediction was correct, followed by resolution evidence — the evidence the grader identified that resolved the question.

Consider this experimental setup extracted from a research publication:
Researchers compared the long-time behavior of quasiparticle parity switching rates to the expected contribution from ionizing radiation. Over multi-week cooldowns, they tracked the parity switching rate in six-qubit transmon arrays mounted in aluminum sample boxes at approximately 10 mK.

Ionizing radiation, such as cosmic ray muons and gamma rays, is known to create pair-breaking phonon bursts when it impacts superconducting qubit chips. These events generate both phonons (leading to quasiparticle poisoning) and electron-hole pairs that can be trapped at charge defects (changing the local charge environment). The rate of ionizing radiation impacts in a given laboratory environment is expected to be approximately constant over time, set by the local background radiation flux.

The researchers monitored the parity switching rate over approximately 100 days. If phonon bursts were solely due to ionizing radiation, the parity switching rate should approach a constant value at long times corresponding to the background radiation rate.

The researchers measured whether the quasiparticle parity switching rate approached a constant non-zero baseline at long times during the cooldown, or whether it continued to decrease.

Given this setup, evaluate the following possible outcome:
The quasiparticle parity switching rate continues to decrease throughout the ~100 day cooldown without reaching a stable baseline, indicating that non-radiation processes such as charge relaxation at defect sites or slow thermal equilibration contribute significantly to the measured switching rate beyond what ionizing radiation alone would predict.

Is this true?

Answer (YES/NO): YES